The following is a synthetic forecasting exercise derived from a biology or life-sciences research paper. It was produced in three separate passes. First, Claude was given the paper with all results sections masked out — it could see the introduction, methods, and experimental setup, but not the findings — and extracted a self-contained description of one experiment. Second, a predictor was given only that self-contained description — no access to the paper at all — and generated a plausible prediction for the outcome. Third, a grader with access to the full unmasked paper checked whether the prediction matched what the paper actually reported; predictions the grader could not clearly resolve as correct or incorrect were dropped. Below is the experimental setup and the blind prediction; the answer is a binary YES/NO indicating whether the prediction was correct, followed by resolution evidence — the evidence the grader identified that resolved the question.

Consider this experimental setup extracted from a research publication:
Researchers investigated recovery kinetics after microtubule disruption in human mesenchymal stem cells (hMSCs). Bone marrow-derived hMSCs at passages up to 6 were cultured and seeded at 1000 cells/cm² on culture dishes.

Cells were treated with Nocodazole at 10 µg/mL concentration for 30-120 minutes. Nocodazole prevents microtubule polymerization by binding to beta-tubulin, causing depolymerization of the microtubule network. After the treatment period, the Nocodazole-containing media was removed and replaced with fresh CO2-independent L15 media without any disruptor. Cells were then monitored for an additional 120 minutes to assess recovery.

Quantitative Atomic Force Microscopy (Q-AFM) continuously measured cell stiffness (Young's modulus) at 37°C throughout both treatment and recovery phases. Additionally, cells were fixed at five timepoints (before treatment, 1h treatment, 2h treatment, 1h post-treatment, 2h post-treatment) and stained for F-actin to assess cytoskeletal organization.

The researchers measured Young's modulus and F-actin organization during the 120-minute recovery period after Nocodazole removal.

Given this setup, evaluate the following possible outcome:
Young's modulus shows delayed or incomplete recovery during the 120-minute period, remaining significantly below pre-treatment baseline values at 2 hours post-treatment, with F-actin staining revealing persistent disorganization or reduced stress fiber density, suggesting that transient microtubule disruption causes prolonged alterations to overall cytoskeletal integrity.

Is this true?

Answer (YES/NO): YES